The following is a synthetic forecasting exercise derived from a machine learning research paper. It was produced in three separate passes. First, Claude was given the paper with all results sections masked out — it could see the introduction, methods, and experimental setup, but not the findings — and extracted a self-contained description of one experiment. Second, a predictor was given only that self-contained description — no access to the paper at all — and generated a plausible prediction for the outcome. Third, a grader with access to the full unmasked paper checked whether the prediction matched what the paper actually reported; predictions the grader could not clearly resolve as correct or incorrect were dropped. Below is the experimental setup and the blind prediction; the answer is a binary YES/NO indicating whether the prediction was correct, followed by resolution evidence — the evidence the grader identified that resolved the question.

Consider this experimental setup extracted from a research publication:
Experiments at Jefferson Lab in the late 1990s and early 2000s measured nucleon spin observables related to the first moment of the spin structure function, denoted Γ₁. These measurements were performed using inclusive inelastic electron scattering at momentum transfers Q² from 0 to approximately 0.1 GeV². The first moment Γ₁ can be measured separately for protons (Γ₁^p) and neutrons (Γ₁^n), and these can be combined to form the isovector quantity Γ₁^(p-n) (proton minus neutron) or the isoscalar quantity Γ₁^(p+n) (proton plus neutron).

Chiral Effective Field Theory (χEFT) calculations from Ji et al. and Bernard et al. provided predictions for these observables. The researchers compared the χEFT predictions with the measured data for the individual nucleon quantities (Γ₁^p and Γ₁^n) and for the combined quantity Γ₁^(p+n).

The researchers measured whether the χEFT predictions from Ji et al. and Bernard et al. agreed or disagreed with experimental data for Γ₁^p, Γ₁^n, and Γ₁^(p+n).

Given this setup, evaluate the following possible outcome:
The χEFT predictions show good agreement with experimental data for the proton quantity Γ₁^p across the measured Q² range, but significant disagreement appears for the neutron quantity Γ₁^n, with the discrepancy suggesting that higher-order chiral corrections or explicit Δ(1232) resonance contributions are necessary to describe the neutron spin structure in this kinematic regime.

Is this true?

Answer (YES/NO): NO